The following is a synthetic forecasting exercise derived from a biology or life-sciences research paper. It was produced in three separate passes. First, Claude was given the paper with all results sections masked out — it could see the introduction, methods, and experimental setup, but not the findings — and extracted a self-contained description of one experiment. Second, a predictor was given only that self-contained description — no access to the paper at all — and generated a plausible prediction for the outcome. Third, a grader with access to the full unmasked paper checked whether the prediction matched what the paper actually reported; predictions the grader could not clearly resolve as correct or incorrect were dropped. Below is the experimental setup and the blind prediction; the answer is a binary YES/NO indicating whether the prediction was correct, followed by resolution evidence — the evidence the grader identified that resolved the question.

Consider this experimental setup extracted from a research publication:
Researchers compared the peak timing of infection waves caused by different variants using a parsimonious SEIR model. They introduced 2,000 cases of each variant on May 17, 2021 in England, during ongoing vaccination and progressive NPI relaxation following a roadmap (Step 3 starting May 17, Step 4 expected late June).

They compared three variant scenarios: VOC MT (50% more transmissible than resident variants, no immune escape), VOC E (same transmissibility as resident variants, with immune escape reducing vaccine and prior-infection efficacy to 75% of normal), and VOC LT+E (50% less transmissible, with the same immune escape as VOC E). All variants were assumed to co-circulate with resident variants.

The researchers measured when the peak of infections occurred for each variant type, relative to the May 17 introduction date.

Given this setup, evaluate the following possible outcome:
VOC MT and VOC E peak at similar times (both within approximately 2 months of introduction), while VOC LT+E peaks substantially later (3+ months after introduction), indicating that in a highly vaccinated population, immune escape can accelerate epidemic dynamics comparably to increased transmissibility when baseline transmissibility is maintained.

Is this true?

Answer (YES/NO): NO